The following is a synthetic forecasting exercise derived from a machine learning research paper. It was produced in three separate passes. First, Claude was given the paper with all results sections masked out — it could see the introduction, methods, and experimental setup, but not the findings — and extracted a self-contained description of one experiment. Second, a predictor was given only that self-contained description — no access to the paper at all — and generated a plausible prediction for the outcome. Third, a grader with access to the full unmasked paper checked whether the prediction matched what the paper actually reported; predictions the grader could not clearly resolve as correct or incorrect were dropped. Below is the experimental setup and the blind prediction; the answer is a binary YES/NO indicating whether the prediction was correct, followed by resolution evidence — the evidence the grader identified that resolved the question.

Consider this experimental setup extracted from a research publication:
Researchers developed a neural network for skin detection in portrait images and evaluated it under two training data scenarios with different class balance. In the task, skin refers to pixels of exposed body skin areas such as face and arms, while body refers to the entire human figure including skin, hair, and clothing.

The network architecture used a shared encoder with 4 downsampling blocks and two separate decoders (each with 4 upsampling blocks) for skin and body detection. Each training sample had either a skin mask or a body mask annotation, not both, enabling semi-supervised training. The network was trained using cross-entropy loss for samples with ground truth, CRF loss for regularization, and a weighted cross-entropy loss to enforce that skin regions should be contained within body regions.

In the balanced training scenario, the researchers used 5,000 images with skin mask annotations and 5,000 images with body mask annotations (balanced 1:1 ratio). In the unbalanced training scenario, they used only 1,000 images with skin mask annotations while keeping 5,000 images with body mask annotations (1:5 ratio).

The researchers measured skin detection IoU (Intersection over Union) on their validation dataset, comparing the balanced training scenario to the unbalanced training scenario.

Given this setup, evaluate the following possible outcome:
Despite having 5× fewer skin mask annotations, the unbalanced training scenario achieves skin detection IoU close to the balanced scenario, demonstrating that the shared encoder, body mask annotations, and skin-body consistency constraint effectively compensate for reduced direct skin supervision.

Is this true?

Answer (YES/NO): NO